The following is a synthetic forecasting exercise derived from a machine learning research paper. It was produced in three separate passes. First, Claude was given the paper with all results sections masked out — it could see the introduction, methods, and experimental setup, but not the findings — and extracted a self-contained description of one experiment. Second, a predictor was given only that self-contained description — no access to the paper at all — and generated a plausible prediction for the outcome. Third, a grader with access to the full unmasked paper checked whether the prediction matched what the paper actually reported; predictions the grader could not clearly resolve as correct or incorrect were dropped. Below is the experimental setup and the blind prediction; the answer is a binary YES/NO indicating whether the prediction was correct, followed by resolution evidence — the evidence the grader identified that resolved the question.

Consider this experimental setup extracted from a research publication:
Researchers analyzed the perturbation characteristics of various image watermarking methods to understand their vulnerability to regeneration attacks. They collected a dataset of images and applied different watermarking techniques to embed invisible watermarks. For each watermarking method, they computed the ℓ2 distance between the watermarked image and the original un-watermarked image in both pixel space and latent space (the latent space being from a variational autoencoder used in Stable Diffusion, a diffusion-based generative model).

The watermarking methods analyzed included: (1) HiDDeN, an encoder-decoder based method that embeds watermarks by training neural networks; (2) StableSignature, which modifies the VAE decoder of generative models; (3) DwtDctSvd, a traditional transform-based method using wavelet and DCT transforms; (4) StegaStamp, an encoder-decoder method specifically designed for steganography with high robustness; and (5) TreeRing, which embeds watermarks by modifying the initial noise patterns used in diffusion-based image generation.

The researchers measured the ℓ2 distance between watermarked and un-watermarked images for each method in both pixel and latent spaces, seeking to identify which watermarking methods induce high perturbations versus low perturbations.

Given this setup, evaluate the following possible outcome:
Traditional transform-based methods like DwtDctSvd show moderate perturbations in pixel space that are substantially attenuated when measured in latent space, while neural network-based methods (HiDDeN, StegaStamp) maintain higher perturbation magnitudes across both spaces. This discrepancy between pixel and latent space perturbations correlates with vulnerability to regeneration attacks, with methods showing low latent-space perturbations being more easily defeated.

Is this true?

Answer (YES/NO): NO